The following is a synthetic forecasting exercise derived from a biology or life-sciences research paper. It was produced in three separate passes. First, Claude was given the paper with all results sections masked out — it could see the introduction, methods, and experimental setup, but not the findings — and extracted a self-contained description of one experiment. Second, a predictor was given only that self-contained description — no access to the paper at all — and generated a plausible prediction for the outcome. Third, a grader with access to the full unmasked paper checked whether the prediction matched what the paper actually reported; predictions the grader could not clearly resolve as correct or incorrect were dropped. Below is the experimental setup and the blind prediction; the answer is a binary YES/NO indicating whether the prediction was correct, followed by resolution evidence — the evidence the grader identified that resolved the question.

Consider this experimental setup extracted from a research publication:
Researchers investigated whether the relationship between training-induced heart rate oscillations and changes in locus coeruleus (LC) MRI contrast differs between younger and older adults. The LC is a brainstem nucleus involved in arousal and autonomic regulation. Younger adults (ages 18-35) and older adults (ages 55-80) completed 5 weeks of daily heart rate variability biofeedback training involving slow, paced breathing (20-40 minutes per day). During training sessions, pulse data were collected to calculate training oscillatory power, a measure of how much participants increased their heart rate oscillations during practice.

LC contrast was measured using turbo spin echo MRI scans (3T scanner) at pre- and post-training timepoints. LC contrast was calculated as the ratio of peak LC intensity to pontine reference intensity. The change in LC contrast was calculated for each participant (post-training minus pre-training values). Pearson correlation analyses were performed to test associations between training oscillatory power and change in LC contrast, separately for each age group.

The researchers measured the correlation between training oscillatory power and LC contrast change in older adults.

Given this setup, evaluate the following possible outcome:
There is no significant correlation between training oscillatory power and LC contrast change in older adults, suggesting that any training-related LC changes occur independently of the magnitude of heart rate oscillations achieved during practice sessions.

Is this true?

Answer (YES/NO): YES